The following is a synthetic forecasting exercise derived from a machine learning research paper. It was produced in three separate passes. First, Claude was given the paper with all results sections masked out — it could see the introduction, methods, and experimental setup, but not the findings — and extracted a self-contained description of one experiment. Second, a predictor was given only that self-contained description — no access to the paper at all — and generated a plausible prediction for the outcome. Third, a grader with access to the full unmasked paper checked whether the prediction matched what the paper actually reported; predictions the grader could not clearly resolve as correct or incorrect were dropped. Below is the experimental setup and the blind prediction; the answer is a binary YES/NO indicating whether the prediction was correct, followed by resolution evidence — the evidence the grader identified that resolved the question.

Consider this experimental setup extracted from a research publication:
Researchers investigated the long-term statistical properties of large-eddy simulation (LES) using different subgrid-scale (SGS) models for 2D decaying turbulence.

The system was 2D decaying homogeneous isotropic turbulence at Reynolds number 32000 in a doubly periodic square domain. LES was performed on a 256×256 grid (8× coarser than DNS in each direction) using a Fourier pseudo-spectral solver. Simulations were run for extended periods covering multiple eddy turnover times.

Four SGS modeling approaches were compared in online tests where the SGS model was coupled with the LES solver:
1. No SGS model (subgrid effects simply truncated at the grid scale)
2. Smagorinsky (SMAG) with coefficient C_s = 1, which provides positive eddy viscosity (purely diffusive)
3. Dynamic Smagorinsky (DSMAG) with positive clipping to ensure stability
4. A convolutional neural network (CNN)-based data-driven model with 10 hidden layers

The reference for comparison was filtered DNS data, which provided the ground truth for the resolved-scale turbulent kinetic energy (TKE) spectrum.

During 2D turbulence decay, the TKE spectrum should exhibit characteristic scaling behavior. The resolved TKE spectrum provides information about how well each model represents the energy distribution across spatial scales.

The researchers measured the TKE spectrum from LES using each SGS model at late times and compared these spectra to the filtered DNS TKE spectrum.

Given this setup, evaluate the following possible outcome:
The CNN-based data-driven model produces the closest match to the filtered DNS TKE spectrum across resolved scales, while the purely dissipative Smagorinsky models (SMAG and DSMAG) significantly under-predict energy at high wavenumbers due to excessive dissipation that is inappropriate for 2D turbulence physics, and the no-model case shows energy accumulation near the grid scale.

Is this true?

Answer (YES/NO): NO